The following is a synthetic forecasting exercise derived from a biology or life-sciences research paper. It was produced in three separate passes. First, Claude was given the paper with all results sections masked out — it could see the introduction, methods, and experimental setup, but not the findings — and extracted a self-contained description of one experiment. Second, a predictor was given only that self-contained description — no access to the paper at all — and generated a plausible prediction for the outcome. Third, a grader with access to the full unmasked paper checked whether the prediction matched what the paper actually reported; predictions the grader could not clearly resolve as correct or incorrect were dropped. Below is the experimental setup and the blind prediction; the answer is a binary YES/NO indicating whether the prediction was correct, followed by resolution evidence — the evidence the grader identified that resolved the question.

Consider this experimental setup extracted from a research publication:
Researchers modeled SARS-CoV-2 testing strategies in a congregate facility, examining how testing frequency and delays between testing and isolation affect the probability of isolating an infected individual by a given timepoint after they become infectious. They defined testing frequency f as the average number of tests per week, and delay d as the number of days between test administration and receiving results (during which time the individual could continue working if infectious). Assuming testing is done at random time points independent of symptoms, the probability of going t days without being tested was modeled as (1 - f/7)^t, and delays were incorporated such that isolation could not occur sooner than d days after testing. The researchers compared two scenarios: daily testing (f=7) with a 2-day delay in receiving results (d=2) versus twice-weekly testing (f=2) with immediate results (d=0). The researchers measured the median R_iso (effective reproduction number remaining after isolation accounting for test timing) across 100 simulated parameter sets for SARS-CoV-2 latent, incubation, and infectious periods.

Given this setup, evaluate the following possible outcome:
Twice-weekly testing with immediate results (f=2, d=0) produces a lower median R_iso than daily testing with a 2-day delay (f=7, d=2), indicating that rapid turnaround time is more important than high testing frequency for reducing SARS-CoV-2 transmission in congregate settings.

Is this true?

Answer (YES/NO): NO